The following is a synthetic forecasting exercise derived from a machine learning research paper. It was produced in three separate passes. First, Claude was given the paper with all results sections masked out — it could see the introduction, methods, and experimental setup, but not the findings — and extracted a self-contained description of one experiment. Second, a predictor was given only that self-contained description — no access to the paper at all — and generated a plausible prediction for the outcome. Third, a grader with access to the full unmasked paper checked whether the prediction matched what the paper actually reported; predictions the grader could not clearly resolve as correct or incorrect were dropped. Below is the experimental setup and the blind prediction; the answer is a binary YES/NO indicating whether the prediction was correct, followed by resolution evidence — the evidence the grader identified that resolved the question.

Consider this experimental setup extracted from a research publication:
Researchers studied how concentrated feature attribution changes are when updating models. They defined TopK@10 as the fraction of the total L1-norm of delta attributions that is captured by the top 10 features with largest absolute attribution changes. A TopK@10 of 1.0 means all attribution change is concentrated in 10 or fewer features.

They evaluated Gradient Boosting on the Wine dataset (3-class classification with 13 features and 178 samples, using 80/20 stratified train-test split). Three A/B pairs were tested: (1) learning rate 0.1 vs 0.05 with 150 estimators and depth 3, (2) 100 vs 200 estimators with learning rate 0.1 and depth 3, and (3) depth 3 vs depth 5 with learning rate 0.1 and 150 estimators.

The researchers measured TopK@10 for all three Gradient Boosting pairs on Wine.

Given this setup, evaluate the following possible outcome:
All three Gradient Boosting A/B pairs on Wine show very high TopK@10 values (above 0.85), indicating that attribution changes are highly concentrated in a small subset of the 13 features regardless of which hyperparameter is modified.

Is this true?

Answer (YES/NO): YES